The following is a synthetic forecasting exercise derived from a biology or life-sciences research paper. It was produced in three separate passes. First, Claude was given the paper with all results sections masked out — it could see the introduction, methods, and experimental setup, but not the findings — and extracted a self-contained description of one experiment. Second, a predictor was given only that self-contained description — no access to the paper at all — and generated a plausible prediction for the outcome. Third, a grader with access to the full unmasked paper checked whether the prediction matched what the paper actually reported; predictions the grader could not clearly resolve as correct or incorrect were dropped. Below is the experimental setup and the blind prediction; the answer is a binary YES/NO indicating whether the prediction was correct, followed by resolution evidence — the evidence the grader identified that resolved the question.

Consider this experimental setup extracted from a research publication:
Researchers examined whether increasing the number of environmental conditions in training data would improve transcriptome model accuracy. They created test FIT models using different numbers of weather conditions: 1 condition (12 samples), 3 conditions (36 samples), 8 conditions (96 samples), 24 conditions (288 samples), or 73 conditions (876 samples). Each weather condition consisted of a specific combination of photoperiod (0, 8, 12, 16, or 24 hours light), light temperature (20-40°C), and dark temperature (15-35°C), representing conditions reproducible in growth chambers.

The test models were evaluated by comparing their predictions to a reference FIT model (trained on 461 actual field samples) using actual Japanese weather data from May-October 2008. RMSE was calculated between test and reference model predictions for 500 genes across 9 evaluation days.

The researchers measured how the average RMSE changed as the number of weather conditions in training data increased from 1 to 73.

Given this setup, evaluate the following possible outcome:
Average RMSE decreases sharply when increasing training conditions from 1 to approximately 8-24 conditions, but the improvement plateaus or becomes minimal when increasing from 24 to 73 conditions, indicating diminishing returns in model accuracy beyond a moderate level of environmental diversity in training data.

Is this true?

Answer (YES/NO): YES